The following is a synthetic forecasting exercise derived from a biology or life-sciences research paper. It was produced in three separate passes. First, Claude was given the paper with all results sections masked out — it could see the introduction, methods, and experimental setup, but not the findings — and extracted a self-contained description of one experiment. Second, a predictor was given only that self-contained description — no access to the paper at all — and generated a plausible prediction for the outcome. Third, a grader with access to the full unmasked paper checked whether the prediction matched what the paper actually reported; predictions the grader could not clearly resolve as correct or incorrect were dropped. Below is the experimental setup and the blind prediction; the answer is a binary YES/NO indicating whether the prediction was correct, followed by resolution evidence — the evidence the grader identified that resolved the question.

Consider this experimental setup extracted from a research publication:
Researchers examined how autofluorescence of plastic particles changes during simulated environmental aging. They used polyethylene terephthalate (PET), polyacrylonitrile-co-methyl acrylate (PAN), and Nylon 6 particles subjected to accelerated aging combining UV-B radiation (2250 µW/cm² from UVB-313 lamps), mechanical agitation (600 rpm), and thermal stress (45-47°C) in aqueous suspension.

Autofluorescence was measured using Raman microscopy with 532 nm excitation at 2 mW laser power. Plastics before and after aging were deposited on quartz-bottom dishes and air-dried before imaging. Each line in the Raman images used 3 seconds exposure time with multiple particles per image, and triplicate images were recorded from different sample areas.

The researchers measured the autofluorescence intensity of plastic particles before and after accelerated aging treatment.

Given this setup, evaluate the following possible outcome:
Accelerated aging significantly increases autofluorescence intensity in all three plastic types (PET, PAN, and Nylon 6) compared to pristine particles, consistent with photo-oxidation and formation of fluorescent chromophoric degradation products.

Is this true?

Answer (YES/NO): NO